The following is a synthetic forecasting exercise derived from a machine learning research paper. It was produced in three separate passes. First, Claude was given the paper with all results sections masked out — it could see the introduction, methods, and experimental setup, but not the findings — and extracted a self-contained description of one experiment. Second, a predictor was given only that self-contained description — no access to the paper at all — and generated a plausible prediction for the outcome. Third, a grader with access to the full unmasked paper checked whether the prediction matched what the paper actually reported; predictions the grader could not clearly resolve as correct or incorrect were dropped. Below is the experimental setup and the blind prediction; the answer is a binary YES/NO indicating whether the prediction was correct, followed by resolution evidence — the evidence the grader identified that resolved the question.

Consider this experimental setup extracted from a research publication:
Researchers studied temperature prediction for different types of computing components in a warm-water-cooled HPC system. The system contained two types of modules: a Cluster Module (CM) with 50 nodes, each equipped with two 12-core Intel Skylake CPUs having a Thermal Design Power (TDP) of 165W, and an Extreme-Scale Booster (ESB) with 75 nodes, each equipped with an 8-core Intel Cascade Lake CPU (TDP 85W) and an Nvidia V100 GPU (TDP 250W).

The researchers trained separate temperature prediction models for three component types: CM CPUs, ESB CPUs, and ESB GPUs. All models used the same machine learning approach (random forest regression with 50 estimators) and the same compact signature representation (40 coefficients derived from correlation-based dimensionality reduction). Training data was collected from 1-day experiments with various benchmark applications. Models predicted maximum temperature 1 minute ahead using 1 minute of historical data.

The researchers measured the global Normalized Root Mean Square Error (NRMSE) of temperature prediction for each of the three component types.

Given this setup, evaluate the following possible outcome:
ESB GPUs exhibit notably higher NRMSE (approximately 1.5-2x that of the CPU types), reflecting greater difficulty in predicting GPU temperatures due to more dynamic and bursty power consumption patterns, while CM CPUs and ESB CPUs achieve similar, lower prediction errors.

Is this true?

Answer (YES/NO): NO